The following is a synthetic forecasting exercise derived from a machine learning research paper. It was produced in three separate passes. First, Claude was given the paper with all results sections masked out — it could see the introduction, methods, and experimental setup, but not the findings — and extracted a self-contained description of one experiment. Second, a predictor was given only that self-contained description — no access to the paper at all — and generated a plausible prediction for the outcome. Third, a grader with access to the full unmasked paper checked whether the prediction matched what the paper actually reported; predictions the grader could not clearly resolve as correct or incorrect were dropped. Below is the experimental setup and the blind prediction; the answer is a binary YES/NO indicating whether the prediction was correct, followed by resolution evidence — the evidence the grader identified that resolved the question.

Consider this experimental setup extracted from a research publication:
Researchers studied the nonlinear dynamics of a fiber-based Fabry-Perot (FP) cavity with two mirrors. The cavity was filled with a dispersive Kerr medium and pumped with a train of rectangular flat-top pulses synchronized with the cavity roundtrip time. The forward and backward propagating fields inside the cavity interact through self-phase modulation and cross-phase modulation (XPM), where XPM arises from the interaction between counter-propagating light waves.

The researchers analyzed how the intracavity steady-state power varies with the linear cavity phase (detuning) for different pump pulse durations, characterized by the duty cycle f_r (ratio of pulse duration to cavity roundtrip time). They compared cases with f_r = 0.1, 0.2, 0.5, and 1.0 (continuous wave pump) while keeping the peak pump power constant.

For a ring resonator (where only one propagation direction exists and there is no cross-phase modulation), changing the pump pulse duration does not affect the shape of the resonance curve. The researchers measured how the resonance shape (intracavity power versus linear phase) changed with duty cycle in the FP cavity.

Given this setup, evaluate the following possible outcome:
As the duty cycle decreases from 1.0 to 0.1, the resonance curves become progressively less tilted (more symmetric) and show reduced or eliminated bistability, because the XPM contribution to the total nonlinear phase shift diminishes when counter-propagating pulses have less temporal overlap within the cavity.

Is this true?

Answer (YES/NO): YES